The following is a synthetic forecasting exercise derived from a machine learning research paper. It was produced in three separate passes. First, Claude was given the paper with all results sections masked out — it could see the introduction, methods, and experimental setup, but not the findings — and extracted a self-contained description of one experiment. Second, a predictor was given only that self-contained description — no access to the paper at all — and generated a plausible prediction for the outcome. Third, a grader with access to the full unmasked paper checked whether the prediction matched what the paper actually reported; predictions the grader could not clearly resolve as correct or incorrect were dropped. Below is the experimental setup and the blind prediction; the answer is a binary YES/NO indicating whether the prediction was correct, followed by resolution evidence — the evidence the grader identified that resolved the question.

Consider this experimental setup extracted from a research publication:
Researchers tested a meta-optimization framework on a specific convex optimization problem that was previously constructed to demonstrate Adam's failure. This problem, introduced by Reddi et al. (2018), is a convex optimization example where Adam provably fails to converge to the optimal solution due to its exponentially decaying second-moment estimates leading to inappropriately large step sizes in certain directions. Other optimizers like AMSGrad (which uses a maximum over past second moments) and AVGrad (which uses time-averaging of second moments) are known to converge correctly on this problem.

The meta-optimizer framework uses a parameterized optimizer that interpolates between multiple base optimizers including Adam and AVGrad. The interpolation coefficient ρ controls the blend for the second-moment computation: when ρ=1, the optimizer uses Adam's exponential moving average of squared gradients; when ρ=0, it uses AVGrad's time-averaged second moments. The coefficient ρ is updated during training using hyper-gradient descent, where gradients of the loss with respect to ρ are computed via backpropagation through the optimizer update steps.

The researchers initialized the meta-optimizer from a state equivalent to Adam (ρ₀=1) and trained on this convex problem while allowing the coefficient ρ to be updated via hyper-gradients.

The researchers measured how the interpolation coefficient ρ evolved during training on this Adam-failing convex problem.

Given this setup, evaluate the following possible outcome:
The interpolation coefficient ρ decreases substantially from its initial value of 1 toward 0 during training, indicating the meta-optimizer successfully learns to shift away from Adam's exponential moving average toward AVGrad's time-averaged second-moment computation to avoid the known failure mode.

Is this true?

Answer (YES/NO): YES